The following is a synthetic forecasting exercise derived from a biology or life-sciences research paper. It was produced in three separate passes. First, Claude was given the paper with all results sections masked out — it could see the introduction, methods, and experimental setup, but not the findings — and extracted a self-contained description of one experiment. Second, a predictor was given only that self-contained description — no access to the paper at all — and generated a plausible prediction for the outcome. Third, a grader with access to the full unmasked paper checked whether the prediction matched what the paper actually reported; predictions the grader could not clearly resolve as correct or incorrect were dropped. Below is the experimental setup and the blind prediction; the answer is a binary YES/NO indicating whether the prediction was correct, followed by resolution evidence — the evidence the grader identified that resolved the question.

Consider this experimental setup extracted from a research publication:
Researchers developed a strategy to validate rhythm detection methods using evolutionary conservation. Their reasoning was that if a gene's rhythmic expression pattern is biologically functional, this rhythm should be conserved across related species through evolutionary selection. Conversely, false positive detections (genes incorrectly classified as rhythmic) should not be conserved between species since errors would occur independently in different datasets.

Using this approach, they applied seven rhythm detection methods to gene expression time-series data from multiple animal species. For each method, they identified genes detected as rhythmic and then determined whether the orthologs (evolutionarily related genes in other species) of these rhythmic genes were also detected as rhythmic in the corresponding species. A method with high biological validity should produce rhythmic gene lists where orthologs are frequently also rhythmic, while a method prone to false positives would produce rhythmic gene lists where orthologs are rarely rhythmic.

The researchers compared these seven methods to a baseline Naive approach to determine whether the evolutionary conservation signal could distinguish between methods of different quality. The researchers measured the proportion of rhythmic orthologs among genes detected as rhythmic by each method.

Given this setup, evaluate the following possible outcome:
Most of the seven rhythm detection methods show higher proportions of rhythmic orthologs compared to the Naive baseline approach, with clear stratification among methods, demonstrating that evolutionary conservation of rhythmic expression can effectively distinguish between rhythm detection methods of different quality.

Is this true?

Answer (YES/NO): NO